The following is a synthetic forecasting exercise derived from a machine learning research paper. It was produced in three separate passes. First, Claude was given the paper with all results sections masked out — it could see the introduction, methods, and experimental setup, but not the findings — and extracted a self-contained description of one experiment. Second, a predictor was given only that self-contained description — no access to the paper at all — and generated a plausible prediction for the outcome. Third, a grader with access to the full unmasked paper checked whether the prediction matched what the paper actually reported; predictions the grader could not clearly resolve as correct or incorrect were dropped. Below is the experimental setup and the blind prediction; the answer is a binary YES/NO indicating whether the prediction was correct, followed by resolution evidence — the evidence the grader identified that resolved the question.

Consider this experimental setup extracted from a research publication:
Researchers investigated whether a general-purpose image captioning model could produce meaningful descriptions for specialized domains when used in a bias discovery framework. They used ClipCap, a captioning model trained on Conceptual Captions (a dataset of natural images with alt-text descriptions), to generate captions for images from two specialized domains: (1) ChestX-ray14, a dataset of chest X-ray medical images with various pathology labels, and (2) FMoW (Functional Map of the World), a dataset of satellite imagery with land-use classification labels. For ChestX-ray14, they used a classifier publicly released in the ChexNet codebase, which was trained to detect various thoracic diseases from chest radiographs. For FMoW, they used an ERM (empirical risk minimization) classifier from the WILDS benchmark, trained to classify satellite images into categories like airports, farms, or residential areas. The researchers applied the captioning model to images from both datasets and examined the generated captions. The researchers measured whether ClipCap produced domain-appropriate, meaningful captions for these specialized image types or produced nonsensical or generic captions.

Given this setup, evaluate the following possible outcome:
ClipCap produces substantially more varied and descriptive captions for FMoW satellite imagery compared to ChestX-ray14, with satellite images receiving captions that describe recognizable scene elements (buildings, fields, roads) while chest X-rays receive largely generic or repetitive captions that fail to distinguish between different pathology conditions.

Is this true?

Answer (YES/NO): NO